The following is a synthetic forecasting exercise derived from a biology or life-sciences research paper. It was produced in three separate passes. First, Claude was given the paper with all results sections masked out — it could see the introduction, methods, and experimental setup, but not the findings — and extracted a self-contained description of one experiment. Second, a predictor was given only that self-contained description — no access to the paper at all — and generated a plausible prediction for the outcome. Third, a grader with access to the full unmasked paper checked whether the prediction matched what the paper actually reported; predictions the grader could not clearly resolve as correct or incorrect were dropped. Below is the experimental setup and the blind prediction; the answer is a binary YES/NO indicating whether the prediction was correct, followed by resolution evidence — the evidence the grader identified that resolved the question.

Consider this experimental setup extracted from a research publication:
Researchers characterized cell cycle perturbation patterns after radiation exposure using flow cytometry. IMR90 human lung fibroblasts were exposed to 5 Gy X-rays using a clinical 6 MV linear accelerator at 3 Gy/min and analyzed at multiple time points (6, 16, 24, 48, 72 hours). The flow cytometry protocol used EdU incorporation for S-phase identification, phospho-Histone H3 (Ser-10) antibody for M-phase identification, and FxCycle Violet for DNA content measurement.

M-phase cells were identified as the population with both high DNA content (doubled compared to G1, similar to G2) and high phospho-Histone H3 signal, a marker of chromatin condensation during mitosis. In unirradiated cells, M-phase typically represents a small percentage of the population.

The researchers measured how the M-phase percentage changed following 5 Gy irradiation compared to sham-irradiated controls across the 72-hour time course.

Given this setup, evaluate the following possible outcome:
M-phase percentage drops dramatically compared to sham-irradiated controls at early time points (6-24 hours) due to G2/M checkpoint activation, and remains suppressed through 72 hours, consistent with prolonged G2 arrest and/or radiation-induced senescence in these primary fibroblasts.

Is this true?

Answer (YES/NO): YES